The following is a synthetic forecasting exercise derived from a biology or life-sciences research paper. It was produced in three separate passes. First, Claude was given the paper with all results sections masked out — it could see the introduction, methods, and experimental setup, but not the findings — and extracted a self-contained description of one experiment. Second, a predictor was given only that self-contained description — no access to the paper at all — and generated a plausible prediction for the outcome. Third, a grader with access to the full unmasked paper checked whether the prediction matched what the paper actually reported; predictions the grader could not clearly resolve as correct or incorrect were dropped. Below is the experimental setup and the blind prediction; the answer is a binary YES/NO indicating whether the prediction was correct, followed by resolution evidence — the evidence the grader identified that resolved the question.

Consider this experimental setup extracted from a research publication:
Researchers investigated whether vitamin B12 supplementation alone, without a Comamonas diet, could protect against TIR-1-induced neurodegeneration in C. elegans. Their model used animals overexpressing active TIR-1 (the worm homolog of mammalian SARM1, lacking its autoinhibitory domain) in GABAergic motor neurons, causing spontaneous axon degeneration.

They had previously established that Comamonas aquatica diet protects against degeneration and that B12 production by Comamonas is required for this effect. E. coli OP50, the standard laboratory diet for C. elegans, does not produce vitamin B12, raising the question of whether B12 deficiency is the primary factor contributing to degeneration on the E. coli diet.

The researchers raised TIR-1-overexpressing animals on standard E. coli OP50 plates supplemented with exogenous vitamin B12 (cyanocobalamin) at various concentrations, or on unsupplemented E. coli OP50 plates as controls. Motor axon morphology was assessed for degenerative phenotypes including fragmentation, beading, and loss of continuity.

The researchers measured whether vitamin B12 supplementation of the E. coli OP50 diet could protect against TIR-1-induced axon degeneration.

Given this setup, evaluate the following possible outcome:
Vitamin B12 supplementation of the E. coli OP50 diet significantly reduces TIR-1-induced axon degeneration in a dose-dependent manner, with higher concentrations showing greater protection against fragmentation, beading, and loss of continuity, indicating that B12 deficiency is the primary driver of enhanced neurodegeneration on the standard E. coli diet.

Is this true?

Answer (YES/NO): NO